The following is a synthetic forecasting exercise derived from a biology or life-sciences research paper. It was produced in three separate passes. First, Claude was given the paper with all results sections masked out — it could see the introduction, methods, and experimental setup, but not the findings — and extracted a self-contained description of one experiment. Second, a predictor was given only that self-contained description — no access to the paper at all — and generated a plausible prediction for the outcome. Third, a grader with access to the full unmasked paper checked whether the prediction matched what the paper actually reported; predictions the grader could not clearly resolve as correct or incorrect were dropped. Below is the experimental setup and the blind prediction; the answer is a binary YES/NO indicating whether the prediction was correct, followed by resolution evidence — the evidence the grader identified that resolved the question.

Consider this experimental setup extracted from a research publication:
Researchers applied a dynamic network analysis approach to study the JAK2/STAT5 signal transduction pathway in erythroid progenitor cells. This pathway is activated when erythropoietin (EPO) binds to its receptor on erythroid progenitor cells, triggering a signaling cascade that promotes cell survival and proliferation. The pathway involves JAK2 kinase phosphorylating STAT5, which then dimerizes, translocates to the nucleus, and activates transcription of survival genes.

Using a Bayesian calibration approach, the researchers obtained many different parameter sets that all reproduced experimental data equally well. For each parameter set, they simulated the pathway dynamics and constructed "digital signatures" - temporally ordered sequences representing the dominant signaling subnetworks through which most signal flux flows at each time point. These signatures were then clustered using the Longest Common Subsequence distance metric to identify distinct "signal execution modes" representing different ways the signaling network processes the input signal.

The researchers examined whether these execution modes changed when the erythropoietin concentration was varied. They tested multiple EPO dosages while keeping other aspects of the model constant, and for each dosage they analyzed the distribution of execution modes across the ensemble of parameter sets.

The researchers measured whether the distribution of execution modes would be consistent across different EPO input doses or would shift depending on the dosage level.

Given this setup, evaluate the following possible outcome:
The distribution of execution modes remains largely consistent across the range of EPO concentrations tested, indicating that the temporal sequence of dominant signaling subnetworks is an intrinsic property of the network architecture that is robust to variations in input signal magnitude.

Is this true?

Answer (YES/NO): NO